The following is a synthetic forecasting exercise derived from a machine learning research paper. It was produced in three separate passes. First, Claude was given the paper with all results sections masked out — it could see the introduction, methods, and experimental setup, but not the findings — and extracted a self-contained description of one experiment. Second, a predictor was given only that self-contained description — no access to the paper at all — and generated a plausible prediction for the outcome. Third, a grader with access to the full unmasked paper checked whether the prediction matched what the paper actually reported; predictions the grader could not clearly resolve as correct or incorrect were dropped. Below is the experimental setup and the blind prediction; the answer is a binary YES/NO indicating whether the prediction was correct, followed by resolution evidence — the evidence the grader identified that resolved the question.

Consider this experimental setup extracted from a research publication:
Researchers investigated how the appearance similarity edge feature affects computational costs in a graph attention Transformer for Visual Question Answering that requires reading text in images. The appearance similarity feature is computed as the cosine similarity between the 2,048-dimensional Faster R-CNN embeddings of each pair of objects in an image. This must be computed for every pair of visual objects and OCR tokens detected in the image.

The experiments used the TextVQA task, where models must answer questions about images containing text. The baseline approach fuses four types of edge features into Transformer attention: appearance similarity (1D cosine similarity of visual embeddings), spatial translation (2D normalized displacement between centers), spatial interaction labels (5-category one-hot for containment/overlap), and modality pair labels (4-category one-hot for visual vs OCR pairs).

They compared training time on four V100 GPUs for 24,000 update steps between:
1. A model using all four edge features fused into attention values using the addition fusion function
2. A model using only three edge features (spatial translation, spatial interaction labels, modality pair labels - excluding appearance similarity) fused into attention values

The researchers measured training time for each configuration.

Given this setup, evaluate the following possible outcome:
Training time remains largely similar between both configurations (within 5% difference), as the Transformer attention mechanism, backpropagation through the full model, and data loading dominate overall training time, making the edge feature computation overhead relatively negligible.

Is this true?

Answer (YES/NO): NO